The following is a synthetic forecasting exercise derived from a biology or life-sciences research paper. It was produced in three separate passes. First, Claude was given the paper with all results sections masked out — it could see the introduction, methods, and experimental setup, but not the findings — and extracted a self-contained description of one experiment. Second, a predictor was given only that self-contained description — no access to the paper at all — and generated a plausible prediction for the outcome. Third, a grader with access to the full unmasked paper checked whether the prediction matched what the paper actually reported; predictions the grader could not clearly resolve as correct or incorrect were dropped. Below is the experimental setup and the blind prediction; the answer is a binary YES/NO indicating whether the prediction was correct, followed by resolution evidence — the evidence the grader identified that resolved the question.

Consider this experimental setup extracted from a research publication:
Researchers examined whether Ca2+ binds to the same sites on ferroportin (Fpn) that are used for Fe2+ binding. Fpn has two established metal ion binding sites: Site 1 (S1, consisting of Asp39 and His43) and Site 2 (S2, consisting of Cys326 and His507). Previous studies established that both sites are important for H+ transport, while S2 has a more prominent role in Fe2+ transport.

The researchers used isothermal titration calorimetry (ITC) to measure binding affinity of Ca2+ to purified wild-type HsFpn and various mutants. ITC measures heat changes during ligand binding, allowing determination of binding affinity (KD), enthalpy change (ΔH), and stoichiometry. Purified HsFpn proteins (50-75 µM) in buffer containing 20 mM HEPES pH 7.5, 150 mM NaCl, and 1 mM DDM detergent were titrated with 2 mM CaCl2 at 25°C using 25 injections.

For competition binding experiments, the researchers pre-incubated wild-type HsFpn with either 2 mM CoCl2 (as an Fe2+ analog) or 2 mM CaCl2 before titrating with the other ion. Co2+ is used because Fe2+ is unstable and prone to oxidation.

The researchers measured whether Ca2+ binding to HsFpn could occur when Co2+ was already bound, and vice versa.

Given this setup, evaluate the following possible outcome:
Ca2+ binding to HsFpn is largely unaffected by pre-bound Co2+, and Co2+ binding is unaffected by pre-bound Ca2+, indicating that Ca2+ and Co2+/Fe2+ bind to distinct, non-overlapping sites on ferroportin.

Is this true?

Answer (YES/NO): NO